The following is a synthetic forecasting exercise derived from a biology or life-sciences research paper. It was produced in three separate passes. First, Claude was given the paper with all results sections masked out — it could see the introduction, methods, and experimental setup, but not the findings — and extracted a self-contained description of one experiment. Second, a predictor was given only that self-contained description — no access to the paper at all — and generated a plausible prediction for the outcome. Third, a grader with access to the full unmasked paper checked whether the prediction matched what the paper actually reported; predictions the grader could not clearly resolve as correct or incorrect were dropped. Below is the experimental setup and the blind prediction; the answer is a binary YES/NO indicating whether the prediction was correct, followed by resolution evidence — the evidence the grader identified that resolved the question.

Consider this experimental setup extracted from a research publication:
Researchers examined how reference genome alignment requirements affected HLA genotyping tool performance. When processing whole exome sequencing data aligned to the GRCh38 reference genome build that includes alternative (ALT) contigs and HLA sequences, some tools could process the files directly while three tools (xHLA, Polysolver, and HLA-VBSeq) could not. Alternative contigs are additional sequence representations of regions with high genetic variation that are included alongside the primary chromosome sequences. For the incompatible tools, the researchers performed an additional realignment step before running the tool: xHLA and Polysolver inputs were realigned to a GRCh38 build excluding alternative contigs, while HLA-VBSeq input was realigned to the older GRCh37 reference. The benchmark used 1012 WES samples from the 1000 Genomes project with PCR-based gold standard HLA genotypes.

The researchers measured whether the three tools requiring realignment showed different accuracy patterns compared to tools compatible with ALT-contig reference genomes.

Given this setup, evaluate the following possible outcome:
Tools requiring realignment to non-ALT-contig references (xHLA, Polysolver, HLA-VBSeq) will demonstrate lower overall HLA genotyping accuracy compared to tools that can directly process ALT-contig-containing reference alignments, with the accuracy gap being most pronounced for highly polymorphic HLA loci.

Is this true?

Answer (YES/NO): NO